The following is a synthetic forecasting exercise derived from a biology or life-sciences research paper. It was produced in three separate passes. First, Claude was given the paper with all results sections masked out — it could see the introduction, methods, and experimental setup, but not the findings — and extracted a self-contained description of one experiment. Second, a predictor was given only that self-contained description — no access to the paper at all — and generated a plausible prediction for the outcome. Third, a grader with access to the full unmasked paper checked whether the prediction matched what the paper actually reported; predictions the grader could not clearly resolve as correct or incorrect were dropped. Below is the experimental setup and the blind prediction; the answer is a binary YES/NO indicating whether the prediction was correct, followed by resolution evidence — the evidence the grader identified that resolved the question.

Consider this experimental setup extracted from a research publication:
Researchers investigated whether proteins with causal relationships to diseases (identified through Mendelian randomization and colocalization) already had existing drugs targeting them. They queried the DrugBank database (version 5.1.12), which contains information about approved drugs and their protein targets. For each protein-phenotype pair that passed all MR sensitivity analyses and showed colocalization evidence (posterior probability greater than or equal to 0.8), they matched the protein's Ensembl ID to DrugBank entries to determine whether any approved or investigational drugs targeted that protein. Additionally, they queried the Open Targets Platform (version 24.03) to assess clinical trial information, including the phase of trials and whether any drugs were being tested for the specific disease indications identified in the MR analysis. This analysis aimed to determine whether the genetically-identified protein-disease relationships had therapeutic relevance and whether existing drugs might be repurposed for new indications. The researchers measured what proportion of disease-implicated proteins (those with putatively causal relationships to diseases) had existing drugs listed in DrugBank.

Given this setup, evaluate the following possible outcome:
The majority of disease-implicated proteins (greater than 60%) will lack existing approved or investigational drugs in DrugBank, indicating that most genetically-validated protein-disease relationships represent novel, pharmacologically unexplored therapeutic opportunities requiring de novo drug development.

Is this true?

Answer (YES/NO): YES